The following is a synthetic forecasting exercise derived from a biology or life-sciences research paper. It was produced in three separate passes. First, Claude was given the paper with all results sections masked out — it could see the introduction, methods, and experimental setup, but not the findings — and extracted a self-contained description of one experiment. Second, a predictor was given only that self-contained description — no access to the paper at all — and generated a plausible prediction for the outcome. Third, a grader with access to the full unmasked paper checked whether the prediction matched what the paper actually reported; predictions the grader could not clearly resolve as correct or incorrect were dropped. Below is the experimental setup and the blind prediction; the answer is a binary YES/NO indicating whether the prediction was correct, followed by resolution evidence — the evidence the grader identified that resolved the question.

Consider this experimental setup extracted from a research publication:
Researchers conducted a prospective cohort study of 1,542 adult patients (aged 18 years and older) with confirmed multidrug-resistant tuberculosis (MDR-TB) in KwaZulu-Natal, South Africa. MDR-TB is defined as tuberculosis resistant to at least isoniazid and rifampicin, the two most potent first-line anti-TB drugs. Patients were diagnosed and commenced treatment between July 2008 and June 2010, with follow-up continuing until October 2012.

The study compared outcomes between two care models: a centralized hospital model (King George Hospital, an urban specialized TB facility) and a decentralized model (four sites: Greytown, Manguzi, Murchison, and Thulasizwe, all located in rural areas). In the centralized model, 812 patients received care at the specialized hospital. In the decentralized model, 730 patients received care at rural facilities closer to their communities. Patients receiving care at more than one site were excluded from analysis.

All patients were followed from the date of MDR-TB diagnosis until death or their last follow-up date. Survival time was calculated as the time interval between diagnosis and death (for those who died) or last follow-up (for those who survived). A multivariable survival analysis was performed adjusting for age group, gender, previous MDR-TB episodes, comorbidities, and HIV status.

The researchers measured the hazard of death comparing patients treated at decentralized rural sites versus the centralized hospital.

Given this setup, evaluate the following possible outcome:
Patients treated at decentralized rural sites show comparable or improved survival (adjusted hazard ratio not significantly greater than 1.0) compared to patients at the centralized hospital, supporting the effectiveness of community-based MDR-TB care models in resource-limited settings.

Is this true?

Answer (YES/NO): NO